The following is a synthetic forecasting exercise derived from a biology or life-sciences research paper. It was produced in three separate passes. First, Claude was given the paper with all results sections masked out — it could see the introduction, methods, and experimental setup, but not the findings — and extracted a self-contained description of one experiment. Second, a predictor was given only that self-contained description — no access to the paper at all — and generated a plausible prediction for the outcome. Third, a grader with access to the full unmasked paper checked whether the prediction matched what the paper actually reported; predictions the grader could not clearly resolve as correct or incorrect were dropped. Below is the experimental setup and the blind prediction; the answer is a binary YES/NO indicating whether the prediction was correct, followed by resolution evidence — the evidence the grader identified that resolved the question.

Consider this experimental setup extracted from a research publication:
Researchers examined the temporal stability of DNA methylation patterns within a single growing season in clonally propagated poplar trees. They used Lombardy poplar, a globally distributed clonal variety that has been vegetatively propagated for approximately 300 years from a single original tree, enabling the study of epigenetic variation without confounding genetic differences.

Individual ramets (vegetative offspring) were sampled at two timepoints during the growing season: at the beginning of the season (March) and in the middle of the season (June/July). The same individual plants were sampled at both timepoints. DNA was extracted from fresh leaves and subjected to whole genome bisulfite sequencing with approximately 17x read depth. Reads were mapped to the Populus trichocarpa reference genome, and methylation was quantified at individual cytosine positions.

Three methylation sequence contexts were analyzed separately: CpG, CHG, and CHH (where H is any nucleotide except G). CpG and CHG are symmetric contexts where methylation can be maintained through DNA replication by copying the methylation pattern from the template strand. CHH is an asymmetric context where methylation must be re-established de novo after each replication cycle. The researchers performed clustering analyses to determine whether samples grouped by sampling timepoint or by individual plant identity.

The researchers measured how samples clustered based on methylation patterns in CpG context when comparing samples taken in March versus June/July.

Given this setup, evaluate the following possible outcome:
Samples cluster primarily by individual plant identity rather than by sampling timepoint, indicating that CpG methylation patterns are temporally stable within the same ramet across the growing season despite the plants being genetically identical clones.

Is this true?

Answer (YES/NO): YES